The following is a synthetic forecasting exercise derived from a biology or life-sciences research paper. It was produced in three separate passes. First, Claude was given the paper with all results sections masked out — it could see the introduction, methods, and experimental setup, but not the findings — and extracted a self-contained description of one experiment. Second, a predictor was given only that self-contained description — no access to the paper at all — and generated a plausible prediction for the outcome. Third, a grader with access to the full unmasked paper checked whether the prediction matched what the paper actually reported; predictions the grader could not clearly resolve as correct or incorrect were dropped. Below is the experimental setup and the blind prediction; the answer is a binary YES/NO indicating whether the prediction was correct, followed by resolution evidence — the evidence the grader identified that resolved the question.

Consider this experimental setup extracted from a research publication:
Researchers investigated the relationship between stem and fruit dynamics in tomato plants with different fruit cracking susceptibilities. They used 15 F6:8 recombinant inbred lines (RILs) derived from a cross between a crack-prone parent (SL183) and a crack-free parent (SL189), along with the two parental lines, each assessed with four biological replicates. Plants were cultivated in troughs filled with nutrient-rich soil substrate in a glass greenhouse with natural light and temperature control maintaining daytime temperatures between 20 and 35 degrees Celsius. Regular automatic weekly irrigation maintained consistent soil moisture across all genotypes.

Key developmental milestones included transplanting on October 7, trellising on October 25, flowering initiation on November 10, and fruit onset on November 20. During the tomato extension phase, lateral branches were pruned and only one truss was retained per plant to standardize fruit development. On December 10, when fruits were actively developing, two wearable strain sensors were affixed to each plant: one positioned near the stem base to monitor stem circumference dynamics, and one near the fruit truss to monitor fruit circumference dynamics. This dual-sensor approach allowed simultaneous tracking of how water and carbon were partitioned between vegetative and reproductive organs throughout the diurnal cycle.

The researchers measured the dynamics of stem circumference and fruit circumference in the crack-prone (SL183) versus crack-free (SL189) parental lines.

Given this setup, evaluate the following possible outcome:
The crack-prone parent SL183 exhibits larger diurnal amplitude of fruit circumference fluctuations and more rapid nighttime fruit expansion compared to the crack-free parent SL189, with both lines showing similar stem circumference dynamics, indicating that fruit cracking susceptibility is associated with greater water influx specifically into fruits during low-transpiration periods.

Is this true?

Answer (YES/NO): NO